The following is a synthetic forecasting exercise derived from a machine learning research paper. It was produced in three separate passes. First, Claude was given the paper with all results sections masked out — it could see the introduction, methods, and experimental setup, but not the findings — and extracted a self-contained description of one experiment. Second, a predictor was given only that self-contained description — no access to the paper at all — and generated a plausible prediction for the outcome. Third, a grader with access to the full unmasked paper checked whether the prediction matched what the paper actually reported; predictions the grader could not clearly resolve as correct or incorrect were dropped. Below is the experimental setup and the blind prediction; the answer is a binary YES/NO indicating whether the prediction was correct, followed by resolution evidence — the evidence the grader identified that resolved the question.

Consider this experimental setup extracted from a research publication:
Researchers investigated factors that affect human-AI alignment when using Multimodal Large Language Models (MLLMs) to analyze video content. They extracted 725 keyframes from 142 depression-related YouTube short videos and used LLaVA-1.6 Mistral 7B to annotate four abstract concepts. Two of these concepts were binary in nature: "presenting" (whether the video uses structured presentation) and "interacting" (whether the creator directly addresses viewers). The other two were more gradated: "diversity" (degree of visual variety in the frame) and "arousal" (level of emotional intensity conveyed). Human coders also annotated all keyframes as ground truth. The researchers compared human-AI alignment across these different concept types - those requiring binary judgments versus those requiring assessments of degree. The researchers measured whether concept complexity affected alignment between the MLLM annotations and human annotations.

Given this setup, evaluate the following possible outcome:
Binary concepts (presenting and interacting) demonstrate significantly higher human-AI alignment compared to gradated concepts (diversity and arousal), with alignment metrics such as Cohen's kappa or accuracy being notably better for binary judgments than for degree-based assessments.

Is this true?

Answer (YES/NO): NO